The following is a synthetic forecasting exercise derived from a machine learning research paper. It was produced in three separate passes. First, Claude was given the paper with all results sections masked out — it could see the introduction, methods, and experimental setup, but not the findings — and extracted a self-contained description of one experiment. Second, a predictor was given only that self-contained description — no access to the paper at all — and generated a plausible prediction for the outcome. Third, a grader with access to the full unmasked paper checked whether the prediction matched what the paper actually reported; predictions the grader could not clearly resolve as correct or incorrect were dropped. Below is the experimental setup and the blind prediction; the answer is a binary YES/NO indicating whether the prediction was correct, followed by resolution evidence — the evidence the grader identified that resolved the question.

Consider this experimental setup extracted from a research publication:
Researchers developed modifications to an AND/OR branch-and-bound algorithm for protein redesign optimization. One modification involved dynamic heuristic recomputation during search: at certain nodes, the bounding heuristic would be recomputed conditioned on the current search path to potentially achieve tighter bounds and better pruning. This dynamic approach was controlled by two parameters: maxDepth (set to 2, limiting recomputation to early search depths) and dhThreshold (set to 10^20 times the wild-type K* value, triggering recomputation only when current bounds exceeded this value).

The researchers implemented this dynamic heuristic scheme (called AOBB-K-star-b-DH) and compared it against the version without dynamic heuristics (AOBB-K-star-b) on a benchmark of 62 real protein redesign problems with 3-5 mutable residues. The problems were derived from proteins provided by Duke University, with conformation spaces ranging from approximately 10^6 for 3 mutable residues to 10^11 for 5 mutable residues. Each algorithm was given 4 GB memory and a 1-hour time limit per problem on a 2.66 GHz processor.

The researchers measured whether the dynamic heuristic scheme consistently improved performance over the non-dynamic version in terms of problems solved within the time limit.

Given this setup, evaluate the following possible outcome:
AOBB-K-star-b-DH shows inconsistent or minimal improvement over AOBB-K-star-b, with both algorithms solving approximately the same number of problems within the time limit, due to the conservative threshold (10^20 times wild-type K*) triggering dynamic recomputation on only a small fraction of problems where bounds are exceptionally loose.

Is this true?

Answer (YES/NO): NO